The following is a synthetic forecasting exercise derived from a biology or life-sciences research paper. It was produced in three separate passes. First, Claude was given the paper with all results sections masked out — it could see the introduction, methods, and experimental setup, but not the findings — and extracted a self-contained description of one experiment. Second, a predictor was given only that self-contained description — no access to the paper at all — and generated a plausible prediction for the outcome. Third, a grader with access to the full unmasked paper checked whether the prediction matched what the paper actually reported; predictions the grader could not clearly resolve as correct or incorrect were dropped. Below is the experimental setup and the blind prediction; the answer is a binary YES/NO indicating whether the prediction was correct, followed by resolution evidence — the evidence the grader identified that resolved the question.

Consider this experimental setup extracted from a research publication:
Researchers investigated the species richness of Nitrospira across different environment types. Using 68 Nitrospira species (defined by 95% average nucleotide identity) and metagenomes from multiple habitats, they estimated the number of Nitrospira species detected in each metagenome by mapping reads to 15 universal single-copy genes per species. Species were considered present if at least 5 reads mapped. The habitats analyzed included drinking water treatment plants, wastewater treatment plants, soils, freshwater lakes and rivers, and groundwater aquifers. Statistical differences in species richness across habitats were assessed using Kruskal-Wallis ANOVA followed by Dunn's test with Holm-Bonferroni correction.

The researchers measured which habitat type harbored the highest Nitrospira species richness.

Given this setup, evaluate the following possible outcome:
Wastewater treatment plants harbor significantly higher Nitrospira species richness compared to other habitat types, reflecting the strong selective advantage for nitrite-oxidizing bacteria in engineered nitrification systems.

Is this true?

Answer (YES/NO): NO